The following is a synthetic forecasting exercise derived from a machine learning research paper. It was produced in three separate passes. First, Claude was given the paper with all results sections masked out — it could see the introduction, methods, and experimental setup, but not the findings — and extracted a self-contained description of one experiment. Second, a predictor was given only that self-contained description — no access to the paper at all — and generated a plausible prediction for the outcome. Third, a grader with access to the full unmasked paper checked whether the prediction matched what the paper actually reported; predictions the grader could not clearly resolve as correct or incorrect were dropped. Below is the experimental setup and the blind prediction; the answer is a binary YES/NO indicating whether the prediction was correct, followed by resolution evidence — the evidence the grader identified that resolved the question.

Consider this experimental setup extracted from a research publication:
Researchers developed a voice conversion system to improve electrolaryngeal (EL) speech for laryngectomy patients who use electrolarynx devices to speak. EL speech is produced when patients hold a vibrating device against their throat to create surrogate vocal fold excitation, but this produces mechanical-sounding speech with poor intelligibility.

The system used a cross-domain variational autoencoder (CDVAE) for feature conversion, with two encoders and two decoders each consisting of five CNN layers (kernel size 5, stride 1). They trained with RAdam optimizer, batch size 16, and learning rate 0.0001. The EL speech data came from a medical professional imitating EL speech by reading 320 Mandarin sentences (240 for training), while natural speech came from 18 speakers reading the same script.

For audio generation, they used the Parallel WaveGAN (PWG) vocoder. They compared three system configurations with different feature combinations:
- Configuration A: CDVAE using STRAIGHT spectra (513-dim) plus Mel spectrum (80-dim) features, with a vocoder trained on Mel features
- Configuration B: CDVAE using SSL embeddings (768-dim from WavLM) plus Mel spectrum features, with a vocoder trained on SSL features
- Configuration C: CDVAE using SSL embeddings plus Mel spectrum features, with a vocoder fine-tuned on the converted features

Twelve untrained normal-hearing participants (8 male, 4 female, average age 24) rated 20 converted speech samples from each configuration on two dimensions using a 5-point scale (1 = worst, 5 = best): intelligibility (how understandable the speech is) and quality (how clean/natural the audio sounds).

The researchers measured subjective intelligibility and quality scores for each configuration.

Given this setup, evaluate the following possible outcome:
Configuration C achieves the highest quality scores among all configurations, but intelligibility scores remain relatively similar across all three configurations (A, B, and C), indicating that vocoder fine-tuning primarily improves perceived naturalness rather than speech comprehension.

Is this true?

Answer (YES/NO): NO